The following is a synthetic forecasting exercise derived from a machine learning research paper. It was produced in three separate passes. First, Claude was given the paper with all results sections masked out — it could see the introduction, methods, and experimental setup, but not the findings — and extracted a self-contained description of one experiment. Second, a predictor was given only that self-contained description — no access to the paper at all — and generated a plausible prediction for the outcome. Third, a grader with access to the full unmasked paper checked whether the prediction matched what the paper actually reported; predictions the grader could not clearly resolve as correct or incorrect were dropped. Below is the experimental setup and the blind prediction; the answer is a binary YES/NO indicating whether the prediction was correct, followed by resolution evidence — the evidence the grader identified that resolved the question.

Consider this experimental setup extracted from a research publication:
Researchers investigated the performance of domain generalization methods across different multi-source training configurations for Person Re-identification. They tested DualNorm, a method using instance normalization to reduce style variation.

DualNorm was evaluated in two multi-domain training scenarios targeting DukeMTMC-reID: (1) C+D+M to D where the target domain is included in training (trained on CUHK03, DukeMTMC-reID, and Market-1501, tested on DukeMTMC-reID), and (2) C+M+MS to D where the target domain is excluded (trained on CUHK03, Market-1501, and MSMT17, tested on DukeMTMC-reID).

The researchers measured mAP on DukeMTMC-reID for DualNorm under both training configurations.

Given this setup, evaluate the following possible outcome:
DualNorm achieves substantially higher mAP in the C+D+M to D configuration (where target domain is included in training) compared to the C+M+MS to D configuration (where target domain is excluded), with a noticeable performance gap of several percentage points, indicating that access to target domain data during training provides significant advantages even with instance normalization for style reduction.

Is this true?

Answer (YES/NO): YES